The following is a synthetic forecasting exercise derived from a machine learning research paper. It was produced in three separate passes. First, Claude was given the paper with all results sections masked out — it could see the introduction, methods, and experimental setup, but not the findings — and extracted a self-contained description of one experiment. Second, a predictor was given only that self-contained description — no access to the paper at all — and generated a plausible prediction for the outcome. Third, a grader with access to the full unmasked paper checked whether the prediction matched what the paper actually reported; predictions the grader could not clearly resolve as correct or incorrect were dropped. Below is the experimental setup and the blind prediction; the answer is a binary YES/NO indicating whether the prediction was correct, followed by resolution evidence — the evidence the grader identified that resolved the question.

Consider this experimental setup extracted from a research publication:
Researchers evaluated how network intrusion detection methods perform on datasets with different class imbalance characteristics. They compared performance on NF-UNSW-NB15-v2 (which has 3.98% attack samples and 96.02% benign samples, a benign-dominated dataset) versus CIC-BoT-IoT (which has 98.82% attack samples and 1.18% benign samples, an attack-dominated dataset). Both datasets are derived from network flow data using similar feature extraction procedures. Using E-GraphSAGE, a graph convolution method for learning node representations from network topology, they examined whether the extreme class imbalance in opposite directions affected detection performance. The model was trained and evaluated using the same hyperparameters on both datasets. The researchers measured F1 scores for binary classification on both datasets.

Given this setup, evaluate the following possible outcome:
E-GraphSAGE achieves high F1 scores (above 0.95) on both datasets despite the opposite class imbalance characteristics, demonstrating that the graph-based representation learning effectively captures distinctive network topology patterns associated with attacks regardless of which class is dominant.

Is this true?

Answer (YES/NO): NO